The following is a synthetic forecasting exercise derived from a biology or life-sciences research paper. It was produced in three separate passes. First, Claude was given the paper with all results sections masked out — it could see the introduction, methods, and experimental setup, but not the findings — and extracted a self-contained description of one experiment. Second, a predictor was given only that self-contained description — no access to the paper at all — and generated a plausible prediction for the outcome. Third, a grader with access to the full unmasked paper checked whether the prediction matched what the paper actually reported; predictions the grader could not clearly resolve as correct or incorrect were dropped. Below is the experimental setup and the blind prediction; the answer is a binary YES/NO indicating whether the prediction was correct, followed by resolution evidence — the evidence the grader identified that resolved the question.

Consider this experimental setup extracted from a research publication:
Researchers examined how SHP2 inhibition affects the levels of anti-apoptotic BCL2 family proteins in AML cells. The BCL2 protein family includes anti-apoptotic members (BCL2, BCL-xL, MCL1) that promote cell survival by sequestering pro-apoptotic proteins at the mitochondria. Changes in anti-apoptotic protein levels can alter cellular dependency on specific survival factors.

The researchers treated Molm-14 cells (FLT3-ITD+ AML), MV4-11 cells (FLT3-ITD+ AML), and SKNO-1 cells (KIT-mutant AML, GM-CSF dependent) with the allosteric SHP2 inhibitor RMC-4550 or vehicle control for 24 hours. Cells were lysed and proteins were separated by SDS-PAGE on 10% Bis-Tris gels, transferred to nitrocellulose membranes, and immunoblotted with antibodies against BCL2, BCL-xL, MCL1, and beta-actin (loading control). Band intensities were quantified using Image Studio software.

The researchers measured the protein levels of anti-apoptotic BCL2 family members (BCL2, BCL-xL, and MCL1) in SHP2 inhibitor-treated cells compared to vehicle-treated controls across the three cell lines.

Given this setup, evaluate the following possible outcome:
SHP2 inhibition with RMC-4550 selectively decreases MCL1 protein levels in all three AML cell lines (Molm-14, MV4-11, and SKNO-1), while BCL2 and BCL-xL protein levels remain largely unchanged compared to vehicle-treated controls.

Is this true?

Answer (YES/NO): NO